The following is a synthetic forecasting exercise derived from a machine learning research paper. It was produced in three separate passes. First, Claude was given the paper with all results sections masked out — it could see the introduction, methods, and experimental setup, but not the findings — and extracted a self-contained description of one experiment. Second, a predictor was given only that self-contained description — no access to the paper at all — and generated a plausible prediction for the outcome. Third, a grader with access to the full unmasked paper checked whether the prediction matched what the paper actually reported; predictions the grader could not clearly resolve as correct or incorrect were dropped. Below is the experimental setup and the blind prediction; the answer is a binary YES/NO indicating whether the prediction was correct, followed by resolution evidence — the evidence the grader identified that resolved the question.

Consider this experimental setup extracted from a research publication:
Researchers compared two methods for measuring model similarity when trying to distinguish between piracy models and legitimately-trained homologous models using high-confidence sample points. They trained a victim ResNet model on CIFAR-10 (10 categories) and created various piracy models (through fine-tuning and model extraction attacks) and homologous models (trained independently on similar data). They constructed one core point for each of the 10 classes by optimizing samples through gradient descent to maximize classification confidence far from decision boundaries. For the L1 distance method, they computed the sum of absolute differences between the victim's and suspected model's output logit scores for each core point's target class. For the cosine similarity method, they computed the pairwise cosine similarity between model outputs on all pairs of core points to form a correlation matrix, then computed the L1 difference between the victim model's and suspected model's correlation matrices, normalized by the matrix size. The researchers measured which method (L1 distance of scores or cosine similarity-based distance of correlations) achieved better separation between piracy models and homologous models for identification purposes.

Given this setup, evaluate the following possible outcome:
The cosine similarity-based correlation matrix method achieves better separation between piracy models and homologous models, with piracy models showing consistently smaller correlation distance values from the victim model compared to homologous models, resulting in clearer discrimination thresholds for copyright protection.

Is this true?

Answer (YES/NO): YES